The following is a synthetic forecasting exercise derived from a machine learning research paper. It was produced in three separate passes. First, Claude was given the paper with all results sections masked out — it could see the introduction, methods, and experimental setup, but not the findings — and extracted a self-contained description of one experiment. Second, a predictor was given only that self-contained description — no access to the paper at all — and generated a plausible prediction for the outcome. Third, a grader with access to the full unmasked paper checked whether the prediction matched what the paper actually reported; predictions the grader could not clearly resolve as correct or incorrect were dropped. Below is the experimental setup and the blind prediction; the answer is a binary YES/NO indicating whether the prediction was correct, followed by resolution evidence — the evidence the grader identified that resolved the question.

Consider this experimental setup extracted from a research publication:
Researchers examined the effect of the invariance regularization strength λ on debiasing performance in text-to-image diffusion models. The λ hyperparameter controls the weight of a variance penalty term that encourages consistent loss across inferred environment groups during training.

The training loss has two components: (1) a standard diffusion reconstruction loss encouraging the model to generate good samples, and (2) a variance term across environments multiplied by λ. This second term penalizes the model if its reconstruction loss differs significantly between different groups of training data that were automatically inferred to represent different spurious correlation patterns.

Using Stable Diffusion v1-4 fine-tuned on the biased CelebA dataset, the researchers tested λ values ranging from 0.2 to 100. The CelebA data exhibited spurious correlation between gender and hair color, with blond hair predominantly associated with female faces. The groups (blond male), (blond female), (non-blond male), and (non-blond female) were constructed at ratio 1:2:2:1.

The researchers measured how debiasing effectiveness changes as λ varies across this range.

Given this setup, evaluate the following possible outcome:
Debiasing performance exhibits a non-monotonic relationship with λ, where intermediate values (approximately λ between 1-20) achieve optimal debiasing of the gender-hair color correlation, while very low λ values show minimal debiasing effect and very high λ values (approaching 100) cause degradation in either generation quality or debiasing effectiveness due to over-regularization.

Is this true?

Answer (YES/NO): NO